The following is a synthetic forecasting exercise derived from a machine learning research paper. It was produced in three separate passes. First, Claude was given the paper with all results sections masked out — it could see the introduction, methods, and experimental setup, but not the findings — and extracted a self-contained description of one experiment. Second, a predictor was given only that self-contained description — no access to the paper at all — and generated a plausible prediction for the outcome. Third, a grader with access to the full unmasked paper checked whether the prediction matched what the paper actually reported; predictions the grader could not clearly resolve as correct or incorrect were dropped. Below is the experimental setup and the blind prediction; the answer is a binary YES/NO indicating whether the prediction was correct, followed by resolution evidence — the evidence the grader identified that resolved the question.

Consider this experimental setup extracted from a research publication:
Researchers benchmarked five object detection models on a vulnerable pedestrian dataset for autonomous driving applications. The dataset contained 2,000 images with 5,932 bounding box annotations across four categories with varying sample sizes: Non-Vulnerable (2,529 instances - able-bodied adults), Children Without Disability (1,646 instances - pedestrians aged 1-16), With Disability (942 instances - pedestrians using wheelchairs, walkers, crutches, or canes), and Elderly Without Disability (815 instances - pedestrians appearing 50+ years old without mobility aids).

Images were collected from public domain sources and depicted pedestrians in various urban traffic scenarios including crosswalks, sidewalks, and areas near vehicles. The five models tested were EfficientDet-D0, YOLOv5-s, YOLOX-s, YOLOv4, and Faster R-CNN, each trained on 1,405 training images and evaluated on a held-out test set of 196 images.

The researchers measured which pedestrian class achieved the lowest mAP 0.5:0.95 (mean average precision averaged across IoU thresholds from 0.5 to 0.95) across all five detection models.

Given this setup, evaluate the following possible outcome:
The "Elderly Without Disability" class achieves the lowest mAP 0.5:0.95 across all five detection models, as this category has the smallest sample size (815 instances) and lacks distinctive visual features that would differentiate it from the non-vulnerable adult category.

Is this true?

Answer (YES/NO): YES